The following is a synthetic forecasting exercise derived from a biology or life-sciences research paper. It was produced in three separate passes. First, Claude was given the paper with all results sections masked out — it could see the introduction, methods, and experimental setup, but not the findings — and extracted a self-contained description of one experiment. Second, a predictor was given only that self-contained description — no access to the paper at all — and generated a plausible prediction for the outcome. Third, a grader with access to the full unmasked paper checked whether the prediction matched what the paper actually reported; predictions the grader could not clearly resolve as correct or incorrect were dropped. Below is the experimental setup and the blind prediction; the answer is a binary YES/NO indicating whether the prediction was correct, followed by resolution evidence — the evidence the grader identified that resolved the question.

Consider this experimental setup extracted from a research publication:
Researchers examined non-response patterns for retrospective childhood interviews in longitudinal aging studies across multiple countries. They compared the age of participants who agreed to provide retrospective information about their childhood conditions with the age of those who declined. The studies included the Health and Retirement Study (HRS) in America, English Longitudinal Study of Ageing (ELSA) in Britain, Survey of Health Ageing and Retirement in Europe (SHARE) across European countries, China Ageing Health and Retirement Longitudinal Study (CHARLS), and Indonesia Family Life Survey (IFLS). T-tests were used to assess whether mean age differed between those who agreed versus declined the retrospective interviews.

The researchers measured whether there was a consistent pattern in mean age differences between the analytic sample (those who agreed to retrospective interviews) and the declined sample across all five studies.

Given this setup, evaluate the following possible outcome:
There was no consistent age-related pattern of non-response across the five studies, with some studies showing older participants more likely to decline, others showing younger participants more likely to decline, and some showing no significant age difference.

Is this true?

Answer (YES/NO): YES